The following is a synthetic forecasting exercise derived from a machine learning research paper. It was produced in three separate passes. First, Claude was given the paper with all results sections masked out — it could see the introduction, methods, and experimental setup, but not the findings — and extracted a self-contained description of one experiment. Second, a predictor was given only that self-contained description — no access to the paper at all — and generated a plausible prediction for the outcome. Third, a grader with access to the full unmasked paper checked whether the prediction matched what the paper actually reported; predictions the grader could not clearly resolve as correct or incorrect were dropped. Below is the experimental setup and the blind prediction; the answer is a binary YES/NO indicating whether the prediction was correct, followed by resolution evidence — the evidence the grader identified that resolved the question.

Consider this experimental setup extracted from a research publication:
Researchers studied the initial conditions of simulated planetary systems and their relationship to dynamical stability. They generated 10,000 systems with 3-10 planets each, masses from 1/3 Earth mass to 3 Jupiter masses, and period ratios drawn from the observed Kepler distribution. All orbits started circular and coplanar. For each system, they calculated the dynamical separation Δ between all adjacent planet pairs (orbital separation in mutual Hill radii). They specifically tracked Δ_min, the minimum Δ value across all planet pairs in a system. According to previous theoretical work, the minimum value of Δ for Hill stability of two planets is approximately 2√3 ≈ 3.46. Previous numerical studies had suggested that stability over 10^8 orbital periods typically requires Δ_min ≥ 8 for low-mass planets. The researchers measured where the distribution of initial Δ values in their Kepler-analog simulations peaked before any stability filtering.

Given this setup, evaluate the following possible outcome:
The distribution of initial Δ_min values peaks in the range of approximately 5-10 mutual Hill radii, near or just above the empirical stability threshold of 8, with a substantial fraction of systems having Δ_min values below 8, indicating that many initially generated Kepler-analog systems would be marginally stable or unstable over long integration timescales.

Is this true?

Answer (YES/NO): NO